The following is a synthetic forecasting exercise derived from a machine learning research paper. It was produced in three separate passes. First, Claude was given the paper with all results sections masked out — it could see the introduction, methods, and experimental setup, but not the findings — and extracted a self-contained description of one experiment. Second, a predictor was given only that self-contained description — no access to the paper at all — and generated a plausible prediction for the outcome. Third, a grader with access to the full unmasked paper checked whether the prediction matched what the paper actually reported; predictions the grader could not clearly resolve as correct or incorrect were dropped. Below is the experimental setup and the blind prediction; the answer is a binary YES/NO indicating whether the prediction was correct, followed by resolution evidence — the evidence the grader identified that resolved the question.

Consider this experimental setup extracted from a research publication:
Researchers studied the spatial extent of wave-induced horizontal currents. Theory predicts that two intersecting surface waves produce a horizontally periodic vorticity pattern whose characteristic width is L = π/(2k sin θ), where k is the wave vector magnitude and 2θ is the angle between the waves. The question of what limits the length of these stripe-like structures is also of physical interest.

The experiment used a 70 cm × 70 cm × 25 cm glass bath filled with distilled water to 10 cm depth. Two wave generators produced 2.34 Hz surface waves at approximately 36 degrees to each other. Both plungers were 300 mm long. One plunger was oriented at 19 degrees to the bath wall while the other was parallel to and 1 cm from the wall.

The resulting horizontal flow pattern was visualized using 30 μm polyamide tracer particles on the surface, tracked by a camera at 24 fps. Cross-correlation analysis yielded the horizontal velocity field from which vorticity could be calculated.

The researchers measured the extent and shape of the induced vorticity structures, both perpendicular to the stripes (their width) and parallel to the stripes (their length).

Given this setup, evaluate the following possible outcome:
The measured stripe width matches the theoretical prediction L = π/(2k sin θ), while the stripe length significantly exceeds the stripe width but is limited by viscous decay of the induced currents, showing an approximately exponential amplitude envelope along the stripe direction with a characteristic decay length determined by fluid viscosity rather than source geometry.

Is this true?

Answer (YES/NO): NO